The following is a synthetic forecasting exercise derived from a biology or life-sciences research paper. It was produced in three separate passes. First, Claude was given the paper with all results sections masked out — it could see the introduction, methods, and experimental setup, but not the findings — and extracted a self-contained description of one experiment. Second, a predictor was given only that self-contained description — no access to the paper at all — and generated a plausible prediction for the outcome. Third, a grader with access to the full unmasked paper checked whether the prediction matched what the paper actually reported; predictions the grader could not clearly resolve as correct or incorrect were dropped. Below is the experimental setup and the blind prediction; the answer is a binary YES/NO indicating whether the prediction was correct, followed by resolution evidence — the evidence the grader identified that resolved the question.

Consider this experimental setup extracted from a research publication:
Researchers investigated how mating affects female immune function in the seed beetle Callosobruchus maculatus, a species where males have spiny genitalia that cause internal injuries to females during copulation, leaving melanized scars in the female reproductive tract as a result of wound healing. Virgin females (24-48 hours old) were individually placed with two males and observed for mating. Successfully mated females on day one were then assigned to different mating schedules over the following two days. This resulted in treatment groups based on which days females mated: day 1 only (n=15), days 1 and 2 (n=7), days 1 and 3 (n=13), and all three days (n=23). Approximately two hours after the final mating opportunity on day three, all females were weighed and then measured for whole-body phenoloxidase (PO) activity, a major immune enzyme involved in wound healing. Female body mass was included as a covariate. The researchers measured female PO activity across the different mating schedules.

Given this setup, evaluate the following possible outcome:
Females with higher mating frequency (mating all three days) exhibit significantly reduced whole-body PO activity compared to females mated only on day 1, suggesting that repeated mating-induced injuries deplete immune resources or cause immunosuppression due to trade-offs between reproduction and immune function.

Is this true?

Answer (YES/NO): NO